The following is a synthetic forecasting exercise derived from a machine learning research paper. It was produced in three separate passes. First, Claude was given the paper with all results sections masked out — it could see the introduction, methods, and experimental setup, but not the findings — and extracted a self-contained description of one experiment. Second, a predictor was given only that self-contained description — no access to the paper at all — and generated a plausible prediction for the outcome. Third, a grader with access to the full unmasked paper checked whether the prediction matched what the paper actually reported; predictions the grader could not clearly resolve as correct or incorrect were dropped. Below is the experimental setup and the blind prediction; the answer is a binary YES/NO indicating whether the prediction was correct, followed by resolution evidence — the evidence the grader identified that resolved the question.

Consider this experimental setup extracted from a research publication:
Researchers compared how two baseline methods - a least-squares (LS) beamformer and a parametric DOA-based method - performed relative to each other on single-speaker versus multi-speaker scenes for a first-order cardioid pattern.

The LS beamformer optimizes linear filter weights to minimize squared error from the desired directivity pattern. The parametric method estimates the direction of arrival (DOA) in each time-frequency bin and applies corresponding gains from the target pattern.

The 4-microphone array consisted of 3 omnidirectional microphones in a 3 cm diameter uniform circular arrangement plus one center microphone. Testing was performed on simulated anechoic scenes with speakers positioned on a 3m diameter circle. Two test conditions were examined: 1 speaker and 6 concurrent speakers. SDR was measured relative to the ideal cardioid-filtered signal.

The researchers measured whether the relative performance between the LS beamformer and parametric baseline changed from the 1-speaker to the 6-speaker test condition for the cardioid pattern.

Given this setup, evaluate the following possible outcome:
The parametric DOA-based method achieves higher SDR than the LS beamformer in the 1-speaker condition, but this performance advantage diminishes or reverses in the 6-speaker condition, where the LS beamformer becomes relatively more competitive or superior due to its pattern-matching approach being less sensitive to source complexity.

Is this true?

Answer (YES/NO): YES